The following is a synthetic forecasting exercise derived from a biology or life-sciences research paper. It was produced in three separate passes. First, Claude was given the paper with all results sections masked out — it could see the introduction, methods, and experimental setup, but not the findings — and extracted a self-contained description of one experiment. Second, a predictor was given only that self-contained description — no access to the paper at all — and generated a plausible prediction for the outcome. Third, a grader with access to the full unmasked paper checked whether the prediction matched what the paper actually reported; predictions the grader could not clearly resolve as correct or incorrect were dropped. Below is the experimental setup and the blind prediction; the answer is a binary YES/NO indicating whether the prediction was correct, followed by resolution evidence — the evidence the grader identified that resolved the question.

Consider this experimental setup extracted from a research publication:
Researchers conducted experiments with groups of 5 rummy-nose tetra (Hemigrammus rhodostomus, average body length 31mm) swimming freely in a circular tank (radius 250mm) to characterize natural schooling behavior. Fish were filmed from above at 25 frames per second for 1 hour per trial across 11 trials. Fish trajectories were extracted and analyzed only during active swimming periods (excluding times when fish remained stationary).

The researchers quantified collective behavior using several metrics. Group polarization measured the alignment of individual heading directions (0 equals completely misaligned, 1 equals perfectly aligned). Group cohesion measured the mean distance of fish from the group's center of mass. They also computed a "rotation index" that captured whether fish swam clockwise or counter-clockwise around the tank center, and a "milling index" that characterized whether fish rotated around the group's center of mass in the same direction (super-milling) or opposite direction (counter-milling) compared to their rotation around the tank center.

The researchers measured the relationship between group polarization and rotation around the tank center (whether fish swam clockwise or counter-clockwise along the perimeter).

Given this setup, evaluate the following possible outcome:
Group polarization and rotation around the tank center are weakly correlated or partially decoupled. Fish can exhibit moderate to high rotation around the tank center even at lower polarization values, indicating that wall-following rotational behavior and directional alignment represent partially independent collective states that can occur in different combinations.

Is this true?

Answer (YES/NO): NO